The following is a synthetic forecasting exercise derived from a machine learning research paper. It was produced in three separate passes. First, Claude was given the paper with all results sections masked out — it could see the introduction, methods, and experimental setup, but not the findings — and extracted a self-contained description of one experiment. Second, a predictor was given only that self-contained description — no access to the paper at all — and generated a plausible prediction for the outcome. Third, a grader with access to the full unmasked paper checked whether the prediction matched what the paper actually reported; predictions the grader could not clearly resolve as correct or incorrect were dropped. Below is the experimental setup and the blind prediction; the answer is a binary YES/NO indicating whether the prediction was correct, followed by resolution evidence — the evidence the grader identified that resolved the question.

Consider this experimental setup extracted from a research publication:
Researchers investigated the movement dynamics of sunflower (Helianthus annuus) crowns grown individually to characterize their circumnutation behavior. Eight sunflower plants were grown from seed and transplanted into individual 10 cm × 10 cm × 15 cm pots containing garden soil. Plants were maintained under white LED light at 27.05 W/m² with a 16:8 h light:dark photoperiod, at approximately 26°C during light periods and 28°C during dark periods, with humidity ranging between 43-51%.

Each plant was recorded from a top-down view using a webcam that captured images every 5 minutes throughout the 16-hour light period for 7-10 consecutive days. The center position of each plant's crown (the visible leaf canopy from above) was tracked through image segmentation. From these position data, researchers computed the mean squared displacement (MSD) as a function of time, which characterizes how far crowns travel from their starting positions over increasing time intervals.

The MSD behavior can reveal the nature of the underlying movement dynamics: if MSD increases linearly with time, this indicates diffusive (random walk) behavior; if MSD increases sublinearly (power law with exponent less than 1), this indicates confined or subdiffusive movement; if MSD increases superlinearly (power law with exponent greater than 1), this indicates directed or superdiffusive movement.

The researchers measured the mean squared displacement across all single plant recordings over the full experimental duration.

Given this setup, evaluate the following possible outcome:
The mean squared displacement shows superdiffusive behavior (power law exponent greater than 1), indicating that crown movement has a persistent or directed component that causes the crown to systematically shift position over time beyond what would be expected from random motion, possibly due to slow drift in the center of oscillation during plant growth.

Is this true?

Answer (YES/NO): NO